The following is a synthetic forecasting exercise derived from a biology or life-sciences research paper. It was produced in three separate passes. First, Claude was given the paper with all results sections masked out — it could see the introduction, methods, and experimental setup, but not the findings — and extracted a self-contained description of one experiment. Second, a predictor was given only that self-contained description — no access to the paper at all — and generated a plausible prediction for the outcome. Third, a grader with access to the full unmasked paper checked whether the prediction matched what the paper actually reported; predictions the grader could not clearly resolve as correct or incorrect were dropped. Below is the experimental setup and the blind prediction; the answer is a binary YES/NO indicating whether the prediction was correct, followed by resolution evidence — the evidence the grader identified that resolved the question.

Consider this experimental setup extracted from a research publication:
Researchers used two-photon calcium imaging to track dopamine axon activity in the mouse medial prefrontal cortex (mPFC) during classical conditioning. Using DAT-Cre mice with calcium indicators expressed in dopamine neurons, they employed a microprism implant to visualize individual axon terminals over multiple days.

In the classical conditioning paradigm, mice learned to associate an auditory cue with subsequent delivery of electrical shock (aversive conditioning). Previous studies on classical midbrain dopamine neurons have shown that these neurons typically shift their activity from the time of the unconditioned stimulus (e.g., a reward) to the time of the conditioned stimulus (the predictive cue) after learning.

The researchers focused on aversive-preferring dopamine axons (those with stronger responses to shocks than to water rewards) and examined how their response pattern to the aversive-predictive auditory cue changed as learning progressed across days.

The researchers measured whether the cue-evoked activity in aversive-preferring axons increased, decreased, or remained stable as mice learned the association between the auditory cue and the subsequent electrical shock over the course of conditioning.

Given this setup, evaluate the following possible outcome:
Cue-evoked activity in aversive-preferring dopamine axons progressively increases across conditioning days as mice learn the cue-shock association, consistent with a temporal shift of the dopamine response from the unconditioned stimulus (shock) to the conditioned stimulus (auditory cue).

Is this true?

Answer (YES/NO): YES